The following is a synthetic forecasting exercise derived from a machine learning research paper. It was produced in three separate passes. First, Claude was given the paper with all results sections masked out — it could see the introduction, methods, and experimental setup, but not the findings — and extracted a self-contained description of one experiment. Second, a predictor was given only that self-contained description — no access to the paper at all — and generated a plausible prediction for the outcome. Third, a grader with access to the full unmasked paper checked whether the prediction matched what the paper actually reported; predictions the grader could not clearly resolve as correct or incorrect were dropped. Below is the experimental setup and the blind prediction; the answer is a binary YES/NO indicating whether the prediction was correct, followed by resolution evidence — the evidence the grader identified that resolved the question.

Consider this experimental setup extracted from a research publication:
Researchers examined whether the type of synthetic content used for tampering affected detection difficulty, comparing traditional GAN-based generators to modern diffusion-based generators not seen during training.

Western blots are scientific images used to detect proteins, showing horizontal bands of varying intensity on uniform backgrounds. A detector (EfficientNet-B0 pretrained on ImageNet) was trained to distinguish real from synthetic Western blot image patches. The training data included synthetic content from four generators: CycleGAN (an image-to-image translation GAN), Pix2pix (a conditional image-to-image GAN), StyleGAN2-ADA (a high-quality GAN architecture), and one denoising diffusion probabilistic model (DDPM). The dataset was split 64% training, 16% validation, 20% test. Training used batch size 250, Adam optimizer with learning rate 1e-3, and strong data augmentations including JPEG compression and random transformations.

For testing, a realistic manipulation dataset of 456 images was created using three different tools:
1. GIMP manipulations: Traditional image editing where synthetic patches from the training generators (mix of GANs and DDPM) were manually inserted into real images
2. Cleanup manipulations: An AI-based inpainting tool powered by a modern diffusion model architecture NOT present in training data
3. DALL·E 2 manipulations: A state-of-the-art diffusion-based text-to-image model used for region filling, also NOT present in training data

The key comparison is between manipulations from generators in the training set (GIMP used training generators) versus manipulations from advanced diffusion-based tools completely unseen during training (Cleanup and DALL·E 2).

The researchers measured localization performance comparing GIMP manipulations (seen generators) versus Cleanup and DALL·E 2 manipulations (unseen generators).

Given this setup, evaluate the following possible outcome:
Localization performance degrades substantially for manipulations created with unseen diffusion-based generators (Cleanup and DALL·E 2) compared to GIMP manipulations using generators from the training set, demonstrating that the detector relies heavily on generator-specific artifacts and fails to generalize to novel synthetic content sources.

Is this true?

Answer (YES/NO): NO